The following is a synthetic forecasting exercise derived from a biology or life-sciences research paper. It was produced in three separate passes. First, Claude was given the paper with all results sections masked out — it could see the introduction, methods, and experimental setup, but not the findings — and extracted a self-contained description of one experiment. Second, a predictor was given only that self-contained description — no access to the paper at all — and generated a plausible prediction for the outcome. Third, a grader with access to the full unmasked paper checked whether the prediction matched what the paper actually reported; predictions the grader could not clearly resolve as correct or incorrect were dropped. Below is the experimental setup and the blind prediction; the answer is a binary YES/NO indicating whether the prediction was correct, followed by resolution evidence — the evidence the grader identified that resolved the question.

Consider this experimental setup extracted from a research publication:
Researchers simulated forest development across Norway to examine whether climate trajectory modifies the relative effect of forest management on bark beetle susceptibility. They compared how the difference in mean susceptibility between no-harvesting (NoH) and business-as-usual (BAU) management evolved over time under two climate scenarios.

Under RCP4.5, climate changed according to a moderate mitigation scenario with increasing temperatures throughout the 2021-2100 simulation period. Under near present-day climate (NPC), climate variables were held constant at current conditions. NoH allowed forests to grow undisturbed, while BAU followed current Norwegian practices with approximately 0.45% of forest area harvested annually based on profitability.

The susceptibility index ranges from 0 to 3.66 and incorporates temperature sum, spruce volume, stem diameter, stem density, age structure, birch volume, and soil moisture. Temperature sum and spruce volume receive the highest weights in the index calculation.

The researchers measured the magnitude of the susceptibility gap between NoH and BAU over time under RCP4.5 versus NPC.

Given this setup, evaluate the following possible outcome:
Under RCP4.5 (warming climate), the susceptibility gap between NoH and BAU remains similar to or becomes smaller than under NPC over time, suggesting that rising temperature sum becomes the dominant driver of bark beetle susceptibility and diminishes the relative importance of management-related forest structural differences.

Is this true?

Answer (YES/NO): NO